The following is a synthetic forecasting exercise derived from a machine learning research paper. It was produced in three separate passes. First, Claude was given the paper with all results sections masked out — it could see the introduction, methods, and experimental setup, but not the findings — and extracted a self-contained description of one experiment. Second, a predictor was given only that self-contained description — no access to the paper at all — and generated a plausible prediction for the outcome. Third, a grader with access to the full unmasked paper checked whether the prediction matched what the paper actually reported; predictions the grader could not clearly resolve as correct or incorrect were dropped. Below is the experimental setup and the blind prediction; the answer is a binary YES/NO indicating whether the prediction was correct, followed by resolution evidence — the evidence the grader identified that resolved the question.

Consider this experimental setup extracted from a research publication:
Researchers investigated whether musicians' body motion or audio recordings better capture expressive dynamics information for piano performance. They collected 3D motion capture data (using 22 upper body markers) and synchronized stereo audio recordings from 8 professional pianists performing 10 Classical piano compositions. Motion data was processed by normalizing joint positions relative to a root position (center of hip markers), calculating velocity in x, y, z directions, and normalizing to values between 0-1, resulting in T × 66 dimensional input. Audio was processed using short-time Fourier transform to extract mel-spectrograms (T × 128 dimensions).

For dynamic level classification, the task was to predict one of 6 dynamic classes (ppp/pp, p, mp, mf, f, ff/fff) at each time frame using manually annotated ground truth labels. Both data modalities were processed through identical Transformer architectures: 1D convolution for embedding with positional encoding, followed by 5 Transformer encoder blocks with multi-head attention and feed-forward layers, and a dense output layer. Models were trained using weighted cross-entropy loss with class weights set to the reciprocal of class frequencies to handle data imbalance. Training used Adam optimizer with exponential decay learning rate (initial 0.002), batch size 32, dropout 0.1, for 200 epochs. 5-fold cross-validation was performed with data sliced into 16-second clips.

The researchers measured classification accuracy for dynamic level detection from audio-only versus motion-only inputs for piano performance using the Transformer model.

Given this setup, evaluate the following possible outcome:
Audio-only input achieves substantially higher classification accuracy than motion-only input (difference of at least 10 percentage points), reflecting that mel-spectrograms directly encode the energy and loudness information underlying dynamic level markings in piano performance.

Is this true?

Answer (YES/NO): NO